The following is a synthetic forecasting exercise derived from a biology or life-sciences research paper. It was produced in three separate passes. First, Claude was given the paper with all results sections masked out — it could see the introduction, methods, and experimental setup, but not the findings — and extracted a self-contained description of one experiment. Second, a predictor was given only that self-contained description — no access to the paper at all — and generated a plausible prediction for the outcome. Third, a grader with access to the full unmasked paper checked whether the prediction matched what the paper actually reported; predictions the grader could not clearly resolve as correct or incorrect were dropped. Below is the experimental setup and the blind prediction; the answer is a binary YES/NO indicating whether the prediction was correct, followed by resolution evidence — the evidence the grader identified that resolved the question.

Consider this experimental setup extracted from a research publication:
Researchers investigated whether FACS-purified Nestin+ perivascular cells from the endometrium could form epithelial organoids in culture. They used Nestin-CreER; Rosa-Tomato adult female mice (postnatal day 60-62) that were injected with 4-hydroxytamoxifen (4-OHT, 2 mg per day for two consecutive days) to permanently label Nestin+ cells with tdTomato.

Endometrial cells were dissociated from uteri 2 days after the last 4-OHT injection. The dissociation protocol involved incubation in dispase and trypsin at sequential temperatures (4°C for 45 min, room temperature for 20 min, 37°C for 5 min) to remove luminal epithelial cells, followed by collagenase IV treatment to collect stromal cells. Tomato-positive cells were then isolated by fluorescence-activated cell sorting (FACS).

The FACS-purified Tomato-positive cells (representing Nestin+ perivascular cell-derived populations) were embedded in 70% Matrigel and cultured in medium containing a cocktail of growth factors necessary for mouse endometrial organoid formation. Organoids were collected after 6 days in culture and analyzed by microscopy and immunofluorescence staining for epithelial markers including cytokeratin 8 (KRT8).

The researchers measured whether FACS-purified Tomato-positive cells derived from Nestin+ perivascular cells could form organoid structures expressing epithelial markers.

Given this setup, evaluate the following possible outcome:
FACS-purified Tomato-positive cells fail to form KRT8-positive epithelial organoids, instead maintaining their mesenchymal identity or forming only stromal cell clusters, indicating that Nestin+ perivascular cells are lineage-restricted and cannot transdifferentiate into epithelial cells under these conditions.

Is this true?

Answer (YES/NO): NO